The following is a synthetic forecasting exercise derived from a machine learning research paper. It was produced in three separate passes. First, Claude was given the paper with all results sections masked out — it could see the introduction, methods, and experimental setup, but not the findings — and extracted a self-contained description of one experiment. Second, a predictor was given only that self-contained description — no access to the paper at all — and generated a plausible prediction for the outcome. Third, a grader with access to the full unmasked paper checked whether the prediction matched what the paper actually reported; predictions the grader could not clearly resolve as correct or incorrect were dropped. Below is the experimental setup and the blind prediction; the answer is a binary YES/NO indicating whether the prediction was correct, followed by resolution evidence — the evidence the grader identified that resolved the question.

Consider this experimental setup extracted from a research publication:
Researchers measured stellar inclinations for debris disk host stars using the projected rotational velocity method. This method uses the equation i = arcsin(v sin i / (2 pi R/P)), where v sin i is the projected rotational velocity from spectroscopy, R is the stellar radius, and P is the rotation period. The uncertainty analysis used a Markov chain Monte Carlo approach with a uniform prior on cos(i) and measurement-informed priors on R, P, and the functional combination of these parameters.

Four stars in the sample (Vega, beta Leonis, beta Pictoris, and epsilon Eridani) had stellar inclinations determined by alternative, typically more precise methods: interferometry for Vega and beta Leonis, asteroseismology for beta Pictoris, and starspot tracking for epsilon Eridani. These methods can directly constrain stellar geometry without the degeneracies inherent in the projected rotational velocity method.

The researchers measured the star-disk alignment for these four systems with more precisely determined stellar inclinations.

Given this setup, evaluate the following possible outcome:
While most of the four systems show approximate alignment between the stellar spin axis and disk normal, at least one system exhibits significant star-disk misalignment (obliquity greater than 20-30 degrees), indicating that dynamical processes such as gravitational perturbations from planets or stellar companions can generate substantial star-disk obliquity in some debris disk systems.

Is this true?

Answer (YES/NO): YES